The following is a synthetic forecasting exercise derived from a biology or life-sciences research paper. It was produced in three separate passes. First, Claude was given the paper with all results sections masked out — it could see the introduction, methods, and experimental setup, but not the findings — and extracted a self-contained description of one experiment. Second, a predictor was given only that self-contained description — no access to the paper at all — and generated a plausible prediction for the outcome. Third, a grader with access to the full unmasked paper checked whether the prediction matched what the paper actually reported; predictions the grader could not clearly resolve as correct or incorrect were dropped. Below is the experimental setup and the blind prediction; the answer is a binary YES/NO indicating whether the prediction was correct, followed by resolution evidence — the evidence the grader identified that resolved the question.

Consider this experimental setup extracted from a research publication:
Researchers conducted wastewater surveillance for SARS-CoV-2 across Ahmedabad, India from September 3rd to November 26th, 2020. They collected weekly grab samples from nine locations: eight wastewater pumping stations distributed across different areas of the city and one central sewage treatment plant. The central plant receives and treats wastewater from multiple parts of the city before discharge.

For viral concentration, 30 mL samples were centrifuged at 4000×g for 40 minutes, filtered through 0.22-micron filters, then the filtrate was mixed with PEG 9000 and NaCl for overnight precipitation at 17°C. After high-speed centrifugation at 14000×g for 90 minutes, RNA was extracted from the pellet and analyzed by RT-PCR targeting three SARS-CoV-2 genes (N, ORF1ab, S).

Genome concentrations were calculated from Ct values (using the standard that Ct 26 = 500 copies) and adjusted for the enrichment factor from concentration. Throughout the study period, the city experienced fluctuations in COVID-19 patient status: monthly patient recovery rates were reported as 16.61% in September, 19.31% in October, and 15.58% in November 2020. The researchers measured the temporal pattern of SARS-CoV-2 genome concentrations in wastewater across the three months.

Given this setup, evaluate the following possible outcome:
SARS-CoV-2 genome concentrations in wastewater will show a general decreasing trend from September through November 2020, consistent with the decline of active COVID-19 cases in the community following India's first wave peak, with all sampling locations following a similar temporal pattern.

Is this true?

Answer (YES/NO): NO